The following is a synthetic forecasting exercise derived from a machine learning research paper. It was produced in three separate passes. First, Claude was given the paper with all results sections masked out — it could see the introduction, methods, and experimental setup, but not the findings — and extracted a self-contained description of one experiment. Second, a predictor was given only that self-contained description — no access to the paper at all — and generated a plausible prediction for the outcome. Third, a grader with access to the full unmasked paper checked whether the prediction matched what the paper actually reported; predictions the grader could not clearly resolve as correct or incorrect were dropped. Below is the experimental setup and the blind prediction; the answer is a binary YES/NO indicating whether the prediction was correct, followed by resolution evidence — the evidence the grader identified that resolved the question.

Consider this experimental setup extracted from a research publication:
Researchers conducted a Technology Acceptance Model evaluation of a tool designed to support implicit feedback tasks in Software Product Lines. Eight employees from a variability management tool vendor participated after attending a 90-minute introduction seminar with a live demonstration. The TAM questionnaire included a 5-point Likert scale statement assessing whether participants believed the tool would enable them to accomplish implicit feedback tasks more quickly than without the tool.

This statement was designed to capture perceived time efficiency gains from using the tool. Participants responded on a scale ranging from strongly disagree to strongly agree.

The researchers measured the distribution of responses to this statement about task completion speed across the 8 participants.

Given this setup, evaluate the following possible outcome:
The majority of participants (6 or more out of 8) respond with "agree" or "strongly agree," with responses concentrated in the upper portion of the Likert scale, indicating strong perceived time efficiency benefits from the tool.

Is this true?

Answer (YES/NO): NO